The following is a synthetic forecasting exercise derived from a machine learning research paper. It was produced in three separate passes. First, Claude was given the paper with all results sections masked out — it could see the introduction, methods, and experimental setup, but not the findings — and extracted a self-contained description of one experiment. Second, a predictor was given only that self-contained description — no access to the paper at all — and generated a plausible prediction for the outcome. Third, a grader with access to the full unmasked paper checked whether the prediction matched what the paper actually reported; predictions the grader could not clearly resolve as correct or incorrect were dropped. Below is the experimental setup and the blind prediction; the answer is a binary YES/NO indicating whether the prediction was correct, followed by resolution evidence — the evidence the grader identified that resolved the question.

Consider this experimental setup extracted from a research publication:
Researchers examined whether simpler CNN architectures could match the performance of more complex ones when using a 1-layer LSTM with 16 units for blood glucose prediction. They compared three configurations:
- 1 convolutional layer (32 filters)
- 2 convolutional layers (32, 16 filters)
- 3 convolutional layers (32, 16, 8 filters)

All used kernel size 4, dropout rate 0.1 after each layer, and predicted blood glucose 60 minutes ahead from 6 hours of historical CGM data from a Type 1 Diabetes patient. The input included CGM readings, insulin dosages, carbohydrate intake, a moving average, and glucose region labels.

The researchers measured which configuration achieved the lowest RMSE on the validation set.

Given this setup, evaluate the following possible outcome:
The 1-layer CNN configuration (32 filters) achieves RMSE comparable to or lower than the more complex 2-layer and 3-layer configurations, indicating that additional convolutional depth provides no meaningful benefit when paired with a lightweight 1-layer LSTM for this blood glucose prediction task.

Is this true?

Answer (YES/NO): NO